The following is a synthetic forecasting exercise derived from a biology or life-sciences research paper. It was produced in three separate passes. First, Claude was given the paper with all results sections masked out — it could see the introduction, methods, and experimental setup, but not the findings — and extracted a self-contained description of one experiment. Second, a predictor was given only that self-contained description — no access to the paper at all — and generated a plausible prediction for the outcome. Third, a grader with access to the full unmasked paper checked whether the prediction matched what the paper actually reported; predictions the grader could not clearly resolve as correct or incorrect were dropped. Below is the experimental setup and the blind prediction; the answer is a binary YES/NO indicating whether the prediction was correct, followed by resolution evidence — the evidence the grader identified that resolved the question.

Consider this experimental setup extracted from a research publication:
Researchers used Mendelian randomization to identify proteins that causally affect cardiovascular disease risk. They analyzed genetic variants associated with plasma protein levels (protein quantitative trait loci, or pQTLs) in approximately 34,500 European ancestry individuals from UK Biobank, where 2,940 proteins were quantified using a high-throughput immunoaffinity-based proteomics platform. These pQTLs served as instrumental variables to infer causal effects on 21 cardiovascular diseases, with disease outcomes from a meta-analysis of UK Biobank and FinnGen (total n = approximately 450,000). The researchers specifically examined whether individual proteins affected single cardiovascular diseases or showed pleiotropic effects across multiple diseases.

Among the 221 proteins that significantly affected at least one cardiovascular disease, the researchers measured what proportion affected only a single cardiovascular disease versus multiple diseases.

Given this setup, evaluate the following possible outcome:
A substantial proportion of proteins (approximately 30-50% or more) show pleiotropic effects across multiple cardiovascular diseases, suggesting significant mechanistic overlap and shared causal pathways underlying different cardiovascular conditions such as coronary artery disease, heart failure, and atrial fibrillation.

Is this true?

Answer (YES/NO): YES